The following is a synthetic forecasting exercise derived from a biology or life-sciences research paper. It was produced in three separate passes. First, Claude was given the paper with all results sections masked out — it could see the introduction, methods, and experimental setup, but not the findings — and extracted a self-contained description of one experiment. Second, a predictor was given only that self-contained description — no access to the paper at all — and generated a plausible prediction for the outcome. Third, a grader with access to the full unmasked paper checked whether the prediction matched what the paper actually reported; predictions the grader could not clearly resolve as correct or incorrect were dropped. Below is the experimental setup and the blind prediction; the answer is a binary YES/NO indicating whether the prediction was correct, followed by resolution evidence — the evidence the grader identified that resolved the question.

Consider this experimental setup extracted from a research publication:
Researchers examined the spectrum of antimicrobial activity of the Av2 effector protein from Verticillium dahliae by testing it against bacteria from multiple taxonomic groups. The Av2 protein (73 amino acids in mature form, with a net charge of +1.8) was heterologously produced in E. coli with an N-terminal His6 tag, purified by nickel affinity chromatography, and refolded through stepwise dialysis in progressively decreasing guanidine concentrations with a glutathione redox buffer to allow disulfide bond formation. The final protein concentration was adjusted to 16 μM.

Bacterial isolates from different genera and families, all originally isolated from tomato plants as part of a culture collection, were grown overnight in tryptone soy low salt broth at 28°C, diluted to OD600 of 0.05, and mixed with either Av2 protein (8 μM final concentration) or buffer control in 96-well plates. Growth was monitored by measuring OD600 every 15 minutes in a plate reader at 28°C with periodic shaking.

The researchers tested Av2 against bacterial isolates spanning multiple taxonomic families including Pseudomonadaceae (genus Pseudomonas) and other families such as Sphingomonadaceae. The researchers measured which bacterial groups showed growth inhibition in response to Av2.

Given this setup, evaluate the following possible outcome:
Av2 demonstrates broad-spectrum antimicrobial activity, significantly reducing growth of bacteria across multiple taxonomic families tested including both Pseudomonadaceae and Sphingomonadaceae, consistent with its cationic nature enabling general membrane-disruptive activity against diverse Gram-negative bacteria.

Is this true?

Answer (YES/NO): NO